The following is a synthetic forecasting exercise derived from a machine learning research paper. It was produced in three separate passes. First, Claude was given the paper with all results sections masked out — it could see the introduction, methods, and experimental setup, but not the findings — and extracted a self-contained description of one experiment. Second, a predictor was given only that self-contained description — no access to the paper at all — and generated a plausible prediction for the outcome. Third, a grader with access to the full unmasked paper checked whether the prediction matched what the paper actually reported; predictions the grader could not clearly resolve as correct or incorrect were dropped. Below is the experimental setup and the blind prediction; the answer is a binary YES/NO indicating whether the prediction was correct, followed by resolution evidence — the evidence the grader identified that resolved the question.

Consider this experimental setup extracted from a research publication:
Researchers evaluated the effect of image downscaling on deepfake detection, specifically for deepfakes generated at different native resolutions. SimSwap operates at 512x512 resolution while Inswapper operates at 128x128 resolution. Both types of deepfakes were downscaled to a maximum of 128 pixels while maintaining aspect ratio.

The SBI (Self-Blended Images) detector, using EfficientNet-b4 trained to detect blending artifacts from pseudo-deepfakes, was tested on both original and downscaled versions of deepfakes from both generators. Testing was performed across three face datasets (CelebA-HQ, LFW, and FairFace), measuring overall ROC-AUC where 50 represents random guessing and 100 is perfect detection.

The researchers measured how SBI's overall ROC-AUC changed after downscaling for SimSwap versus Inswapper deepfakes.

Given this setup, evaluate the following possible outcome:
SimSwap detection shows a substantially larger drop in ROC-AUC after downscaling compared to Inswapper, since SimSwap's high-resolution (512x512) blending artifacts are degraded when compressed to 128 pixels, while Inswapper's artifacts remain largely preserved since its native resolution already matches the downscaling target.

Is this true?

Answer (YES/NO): YES